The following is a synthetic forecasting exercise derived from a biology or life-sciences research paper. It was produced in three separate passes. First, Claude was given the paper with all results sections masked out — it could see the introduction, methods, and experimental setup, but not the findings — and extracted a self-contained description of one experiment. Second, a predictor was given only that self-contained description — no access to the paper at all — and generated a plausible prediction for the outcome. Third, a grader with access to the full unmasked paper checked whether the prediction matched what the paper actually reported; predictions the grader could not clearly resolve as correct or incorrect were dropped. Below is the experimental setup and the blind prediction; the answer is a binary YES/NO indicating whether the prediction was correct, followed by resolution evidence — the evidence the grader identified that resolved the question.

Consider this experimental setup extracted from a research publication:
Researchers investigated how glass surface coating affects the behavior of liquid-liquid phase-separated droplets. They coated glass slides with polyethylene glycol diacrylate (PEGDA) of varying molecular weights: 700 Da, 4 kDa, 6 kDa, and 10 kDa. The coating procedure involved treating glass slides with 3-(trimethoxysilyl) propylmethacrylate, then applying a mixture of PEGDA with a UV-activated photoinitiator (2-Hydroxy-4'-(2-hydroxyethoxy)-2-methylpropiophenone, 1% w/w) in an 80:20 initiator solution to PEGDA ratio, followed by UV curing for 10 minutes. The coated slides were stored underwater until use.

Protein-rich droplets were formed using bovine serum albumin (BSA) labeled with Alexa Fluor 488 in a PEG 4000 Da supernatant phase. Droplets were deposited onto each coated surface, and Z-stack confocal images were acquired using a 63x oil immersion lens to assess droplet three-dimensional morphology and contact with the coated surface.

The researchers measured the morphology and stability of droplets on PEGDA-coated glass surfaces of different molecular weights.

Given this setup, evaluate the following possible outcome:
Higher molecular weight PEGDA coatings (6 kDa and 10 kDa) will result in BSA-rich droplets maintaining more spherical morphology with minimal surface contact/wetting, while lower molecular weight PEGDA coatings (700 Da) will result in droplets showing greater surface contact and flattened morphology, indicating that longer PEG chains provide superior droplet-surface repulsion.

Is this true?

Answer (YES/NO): YES